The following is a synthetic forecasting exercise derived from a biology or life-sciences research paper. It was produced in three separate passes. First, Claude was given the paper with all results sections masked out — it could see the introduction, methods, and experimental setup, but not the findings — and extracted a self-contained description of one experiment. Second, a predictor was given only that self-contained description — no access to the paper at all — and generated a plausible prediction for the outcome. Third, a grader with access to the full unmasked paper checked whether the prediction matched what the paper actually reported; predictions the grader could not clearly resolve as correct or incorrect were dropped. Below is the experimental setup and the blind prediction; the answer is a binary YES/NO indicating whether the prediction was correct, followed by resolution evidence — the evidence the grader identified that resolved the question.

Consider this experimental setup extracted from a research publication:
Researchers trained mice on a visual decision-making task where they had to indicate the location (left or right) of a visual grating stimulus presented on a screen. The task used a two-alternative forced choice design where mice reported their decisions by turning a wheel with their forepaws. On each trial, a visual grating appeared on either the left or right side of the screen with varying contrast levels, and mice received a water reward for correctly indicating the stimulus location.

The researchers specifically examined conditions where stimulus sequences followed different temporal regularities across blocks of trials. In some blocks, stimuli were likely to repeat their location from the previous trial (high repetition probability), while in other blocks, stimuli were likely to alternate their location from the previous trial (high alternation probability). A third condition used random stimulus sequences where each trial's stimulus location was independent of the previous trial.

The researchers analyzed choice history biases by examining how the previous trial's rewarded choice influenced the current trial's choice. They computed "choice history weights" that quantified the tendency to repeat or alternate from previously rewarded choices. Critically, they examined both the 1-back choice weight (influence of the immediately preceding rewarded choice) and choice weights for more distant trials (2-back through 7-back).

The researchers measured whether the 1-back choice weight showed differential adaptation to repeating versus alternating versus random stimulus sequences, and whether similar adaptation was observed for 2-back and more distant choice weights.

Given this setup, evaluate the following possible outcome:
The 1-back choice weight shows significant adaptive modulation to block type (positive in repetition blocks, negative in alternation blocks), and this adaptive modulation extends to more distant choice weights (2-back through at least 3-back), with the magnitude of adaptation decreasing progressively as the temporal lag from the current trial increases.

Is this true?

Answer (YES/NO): NO